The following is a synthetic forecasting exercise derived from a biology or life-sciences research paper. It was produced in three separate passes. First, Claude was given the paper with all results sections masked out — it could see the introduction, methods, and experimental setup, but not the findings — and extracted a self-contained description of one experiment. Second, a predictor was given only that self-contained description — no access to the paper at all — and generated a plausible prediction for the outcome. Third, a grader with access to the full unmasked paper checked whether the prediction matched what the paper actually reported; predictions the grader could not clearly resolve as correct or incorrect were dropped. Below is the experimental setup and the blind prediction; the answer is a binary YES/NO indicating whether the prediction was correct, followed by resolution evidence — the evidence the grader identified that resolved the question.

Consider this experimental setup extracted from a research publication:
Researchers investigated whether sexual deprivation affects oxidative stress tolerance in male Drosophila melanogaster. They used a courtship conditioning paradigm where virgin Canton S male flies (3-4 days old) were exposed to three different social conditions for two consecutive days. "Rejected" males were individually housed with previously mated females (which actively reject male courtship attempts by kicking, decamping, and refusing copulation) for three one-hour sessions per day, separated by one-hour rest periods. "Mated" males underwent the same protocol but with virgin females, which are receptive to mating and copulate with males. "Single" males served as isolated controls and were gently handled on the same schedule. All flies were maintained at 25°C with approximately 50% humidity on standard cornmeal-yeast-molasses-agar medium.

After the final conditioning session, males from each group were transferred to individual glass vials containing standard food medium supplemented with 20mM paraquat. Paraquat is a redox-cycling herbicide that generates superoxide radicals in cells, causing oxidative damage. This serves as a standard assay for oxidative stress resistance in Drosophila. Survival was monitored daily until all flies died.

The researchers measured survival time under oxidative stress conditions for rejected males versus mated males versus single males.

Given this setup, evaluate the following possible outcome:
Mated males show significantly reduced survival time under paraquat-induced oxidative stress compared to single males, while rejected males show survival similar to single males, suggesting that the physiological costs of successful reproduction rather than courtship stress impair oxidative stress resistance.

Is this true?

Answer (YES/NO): NO